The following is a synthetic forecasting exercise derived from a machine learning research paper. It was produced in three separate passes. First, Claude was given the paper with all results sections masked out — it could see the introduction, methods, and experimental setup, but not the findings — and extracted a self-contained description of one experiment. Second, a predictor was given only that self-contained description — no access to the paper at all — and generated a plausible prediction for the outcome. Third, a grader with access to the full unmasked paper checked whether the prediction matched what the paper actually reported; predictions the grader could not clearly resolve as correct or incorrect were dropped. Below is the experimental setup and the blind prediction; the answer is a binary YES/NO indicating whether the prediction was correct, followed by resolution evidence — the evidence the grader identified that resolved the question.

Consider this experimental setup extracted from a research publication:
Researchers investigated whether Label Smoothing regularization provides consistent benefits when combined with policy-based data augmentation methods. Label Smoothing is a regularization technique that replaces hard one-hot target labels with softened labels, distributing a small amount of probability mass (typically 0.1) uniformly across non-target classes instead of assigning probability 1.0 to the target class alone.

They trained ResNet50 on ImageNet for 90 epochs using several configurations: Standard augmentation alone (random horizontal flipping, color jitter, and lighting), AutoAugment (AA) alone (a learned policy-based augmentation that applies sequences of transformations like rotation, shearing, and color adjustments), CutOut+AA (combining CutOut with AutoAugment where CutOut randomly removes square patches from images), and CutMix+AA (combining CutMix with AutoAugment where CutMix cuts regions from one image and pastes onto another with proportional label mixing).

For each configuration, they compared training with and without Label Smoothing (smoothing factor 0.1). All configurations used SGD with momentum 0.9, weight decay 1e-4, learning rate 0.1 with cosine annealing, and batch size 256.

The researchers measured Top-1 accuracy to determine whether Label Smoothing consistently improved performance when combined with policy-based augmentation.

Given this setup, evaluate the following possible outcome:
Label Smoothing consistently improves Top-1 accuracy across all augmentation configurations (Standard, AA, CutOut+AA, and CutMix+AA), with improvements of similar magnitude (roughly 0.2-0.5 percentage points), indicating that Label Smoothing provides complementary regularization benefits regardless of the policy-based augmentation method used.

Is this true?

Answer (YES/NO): NO